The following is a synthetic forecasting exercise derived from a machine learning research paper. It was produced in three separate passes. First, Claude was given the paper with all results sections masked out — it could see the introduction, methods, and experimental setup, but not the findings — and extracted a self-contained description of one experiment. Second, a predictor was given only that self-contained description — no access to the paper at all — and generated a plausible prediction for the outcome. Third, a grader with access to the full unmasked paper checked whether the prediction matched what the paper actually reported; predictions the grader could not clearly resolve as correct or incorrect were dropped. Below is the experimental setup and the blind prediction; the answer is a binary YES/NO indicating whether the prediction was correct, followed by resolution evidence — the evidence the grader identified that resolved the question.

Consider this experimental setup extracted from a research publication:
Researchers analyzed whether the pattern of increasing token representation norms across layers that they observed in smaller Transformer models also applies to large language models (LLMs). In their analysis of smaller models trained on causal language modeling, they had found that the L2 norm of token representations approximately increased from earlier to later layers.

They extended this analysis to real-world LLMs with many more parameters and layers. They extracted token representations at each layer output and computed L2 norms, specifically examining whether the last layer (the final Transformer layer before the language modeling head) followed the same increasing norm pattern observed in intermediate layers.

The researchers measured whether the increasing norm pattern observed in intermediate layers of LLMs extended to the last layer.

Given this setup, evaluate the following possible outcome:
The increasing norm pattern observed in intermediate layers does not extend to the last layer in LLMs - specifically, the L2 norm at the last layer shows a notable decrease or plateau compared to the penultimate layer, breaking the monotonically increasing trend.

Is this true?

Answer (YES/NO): YES